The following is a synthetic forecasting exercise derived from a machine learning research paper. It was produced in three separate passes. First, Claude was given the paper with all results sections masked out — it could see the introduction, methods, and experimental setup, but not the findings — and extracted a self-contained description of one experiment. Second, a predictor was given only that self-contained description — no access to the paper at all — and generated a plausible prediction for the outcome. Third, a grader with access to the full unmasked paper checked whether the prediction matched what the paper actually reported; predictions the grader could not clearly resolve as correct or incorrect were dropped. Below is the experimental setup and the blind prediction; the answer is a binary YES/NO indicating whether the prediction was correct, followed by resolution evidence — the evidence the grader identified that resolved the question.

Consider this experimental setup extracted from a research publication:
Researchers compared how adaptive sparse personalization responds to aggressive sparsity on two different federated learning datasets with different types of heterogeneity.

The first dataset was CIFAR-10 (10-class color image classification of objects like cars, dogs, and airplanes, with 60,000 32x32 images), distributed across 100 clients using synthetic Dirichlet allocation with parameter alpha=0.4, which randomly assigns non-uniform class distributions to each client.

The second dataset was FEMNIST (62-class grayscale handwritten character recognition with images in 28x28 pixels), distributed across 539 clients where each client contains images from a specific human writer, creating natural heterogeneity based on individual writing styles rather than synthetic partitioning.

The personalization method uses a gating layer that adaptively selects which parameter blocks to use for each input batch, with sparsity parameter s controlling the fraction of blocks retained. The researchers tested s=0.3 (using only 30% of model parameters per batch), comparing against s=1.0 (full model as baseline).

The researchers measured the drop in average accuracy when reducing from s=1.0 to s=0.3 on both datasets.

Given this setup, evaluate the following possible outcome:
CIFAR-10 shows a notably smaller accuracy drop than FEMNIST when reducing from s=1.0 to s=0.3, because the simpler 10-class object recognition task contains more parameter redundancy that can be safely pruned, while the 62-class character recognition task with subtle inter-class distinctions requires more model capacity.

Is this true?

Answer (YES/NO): NO